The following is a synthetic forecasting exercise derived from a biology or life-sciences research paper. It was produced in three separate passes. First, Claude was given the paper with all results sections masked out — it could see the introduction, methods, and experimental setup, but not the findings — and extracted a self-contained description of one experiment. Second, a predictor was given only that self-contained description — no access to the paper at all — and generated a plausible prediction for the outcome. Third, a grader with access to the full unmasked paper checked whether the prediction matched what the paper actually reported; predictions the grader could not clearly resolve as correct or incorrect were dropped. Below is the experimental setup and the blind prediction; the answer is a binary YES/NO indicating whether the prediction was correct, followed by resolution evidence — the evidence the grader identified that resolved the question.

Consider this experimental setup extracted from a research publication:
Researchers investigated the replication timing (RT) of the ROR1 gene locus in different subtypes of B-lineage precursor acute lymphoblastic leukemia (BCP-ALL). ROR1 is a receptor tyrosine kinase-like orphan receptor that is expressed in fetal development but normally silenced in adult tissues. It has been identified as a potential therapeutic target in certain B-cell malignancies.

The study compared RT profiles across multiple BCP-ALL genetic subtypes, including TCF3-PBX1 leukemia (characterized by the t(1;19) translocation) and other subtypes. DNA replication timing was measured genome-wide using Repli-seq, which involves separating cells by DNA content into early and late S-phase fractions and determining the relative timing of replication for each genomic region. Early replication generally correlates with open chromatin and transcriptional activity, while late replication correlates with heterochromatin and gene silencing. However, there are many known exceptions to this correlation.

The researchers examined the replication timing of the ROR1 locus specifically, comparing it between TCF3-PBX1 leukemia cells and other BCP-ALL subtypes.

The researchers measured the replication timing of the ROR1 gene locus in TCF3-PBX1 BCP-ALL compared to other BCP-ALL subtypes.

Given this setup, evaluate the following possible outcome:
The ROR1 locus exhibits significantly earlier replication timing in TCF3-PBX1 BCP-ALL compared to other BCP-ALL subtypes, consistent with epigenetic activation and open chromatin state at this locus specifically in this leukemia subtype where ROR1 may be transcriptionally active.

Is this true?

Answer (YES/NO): YES